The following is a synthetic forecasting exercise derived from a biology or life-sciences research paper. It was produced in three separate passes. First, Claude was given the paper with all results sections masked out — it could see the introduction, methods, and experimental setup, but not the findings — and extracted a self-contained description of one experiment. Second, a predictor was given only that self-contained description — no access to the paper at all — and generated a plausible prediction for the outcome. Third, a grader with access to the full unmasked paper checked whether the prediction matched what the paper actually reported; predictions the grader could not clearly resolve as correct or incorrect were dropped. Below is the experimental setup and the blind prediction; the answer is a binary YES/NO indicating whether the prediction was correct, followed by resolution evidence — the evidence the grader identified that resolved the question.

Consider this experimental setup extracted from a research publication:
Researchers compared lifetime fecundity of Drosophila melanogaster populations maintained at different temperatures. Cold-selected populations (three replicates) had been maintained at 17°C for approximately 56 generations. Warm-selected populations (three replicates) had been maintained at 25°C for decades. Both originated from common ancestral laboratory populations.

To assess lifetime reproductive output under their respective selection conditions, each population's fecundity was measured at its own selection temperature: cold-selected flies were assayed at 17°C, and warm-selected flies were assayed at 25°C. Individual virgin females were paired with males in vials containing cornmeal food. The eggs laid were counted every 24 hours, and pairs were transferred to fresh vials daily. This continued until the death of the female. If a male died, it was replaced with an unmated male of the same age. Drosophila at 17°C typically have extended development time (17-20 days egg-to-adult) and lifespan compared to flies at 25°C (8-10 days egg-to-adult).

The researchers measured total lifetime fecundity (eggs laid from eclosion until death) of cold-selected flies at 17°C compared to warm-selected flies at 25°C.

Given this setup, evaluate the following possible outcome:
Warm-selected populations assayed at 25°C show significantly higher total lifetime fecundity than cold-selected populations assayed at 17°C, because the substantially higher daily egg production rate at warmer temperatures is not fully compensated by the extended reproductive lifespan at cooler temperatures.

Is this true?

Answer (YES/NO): YES